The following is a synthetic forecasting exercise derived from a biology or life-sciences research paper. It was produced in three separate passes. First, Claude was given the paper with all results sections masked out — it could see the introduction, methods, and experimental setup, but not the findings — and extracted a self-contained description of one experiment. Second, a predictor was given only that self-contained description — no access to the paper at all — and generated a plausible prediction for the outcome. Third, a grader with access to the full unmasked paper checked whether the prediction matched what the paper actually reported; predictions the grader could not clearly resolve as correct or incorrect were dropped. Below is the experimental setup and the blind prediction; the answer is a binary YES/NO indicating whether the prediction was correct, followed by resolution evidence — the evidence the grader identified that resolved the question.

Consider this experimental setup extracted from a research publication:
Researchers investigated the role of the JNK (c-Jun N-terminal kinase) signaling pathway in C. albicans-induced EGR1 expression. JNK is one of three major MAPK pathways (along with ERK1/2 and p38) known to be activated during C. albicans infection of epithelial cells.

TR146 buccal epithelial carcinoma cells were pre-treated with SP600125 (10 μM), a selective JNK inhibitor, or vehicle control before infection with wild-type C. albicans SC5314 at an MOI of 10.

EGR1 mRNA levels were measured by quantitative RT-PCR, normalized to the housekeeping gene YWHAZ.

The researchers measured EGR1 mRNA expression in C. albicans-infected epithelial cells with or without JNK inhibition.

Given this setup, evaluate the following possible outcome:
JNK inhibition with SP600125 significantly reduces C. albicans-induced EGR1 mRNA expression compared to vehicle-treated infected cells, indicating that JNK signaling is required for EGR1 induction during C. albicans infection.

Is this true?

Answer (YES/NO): NO